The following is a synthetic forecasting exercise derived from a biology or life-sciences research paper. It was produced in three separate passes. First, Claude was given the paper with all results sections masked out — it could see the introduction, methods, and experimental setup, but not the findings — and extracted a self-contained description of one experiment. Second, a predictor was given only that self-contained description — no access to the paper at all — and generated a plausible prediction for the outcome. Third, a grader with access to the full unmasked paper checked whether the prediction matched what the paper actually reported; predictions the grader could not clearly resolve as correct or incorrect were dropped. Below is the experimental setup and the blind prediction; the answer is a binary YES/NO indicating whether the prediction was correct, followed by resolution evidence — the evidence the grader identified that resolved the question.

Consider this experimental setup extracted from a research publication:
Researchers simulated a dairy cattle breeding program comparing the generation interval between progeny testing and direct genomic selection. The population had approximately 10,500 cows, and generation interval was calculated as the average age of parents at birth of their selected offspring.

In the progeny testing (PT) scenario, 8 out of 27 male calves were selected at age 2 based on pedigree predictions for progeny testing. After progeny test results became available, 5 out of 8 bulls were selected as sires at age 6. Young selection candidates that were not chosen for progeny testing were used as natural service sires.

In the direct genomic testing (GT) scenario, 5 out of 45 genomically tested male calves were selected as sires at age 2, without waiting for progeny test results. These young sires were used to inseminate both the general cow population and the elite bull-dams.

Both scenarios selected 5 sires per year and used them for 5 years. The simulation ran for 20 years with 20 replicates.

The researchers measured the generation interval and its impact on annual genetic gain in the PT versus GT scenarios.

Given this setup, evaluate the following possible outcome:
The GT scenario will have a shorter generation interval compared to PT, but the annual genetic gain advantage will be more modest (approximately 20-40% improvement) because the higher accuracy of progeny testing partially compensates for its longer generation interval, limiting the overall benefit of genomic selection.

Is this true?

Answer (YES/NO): NO